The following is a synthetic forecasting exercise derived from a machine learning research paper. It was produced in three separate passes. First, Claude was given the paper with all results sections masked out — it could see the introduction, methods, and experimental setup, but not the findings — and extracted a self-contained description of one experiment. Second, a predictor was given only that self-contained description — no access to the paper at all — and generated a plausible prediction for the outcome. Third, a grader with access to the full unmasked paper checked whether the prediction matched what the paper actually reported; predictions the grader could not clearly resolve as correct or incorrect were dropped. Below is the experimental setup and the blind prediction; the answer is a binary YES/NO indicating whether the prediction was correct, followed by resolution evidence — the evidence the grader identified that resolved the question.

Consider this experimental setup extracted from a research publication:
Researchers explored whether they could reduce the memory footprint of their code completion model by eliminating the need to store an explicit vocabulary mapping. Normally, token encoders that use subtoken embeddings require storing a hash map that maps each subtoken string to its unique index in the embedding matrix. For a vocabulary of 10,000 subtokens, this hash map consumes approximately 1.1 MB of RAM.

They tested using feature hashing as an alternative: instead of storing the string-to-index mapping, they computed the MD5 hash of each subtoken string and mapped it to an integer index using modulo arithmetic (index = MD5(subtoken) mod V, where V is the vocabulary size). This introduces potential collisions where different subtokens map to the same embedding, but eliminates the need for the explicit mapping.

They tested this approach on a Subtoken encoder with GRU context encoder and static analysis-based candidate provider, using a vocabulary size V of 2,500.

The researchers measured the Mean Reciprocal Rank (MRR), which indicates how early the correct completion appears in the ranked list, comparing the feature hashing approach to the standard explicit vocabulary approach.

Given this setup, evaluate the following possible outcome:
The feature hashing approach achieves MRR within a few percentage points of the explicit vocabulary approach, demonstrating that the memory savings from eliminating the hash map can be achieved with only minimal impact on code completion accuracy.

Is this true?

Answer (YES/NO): YES